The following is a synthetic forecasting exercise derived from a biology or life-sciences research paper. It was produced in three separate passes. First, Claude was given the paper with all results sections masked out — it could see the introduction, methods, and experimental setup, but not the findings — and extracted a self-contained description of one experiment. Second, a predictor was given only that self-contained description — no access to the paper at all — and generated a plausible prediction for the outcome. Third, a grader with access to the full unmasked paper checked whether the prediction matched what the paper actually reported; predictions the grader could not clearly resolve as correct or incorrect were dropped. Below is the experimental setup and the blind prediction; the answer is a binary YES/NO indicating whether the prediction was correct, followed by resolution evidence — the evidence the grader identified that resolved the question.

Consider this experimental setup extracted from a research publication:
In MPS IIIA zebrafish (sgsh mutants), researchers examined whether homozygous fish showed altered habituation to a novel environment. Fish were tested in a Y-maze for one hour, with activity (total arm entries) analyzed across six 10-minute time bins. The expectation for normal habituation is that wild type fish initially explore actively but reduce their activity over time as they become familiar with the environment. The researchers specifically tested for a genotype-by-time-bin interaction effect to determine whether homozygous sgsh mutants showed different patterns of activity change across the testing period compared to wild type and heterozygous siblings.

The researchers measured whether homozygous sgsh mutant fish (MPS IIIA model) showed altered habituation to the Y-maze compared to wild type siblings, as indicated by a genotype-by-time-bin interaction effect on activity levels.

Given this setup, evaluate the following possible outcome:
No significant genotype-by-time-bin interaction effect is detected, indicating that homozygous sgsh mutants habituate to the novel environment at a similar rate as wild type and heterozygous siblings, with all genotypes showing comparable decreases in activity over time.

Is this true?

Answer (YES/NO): NO